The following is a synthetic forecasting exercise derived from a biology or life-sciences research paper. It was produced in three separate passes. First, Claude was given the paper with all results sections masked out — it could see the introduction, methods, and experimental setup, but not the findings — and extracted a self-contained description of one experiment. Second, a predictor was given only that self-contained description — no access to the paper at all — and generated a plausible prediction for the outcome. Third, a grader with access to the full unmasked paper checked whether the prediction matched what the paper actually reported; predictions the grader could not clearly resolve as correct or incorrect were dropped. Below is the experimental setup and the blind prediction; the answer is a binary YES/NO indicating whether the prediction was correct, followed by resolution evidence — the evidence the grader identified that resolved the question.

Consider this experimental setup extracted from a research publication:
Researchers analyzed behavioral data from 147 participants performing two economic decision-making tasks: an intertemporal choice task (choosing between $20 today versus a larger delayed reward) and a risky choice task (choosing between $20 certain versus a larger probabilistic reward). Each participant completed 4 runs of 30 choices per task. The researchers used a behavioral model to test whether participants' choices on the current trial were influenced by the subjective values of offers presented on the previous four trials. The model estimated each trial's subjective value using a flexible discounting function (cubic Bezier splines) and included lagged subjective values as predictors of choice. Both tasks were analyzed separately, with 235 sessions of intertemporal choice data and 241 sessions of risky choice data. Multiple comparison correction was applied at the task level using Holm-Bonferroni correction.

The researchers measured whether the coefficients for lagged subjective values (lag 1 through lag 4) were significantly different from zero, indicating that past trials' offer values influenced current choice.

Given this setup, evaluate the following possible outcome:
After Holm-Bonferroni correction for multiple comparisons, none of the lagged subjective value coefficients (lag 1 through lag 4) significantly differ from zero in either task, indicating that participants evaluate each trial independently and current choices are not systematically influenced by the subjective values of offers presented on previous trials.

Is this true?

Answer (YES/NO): YES